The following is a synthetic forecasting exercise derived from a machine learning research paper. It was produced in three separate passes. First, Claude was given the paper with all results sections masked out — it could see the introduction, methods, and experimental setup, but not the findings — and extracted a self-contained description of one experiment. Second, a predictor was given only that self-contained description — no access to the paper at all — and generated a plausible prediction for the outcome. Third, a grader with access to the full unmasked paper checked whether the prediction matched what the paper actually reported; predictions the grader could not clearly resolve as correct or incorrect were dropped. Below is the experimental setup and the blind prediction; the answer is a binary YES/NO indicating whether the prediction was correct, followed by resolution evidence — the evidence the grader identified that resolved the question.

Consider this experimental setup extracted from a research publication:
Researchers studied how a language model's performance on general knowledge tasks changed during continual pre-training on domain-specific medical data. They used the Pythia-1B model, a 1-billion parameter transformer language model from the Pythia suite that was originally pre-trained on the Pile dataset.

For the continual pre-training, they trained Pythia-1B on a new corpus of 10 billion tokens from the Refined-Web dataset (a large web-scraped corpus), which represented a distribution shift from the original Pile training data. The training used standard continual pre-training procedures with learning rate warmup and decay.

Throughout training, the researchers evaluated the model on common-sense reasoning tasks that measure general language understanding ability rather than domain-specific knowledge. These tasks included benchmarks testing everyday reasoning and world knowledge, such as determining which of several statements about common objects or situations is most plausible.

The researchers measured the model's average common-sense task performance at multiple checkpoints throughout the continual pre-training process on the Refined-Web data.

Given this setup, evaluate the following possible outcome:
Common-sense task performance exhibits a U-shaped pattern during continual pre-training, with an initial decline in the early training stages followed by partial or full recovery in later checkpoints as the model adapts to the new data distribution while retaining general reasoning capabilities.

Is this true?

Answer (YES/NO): YES